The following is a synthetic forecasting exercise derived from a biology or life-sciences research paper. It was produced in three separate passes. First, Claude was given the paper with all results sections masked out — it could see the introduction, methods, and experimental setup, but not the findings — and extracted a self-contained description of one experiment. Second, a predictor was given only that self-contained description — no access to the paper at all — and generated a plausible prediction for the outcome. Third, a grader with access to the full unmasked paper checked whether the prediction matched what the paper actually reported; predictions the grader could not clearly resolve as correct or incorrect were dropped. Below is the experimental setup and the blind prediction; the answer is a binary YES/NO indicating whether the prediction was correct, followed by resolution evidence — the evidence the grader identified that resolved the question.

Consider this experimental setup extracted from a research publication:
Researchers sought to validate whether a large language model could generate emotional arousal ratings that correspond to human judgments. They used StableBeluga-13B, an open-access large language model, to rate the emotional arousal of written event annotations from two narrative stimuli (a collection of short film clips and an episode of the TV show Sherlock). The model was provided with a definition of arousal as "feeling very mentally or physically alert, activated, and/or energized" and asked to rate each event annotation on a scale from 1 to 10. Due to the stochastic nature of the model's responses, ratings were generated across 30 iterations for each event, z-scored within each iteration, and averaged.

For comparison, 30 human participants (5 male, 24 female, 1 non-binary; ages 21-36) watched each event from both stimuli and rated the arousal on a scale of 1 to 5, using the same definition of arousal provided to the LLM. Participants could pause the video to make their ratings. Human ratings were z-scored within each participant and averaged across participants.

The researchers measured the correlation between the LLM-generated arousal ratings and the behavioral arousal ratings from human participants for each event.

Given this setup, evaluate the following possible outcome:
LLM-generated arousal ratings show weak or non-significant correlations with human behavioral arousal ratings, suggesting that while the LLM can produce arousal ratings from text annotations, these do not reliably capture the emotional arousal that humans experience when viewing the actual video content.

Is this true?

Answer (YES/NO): NO